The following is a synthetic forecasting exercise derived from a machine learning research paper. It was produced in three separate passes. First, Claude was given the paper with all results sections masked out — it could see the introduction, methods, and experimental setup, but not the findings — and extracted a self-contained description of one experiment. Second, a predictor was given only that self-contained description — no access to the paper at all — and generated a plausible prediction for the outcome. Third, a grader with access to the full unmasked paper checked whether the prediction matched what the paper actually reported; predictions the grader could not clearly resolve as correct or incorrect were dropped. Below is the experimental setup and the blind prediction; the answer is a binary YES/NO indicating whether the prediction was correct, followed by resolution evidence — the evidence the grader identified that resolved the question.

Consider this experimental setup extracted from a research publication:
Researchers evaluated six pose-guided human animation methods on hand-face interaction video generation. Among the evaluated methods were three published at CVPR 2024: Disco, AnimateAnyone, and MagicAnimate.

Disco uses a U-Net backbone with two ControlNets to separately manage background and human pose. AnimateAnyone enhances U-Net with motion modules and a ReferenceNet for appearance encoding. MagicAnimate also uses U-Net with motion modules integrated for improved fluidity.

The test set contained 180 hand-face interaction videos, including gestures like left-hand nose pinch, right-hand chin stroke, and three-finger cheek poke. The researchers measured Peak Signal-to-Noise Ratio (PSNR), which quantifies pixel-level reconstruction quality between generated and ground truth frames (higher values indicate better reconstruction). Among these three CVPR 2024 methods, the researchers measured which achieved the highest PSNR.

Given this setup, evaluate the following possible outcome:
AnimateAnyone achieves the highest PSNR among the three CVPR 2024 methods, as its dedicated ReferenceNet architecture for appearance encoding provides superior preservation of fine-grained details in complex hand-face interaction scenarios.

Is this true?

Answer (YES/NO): NO